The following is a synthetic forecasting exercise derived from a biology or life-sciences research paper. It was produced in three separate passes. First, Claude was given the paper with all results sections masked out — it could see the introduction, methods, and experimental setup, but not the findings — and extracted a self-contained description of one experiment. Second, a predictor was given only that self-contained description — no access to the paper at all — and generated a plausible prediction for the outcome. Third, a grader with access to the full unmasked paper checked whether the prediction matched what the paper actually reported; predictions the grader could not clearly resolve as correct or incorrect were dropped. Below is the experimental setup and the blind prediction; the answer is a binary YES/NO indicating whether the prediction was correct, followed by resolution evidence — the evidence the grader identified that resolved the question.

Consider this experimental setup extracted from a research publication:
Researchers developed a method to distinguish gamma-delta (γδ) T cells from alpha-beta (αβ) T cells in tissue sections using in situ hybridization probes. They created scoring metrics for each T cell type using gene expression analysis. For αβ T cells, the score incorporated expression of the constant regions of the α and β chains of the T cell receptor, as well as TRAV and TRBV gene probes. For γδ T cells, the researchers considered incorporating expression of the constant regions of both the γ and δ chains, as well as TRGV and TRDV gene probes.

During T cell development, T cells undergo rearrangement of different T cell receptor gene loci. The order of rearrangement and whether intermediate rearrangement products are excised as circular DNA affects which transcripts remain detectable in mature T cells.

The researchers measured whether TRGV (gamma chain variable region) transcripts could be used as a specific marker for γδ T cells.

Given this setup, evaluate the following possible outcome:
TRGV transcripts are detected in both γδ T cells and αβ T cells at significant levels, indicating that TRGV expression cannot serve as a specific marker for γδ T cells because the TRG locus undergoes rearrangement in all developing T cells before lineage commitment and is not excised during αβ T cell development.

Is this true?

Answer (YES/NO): YES